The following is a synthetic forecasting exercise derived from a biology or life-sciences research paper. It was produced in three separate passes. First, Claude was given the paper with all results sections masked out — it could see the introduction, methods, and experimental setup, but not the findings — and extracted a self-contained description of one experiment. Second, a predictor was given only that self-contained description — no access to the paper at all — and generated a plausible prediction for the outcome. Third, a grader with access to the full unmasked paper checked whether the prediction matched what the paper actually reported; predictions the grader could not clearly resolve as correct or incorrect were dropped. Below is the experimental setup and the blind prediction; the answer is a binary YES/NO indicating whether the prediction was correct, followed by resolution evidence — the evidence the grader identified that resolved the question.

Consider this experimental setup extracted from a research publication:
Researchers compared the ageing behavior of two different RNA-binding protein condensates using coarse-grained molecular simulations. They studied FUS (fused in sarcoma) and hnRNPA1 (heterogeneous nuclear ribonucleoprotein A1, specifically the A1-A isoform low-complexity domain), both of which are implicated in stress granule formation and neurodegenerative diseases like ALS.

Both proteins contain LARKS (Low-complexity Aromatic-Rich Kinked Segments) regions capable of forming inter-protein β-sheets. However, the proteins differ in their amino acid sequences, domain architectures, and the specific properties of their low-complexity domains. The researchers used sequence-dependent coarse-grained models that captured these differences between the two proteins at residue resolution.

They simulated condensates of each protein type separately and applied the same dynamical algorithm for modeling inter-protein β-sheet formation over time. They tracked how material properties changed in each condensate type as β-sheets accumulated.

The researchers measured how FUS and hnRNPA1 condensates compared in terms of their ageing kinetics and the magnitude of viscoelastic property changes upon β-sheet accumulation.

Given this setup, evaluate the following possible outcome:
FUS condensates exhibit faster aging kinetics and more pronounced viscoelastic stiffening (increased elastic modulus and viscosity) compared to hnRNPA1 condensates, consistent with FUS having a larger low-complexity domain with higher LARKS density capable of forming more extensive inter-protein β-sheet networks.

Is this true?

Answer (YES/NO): NO